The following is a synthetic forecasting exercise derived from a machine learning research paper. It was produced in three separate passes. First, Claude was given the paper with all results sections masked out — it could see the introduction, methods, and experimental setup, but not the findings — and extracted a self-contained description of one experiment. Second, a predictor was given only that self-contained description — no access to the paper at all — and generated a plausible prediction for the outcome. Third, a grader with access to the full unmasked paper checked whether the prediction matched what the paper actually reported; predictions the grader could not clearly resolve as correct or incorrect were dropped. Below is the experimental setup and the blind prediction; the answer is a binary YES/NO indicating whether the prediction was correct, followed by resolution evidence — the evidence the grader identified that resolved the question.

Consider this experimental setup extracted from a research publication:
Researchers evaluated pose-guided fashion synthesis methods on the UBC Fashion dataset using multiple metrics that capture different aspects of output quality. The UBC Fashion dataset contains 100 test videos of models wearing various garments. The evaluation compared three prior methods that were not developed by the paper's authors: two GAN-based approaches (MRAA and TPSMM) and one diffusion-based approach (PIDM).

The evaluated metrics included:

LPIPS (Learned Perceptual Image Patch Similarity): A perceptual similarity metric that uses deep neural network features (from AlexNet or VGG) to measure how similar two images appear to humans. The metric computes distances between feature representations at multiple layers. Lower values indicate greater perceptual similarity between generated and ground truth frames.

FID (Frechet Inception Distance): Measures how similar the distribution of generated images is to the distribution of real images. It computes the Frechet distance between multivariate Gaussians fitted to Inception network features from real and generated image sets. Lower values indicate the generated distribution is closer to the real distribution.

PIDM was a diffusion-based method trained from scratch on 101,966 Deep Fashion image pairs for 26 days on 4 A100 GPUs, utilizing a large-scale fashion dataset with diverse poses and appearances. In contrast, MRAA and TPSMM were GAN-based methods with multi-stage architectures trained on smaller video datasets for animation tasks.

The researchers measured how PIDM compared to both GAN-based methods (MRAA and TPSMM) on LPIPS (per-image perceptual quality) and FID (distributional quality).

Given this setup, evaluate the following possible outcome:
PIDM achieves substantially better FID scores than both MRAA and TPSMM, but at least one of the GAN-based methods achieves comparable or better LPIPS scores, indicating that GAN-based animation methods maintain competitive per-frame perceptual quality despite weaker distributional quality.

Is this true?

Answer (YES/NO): NO